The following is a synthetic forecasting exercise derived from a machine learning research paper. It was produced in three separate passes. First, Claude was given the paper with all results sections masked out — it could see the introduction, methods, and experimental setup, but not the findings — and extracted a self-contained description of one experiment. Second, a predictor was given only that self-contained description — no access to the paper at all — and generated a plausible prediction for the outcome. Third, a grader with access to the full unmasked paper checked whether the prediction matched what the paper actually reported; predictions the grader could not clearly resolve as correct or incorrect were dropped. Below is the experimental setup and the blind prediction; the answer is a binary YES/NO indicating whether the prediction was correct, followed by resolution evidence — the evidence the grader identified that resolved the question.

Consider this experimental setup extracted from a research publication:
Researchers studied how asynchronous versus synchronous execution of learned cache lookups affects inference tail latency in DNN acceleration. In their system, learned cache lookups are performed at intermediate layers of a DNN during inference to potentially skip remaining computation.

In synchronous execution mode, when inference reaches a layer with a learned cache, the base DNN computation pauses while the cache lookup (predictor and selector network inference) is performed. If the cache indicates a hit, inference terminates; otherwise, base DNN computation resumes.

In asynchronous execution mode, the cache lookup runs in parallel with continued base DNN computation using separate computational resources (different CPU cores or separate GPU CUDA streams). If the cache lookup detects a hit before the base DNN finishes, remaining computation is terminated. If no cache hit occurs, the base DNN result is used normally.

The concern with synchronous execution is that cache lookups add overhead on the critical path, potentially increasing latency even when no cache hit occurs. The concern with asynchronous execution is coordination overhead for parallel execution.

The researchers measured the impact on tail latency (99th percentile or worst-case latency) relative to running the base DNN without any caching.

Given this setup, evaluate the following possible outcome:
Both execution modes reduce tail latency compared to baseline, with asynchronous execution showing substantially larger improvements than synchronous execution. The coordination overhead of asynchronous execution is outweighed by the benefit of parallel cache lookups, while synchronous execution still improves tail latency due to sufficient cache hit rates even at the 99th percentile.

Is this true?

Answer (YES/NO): NO